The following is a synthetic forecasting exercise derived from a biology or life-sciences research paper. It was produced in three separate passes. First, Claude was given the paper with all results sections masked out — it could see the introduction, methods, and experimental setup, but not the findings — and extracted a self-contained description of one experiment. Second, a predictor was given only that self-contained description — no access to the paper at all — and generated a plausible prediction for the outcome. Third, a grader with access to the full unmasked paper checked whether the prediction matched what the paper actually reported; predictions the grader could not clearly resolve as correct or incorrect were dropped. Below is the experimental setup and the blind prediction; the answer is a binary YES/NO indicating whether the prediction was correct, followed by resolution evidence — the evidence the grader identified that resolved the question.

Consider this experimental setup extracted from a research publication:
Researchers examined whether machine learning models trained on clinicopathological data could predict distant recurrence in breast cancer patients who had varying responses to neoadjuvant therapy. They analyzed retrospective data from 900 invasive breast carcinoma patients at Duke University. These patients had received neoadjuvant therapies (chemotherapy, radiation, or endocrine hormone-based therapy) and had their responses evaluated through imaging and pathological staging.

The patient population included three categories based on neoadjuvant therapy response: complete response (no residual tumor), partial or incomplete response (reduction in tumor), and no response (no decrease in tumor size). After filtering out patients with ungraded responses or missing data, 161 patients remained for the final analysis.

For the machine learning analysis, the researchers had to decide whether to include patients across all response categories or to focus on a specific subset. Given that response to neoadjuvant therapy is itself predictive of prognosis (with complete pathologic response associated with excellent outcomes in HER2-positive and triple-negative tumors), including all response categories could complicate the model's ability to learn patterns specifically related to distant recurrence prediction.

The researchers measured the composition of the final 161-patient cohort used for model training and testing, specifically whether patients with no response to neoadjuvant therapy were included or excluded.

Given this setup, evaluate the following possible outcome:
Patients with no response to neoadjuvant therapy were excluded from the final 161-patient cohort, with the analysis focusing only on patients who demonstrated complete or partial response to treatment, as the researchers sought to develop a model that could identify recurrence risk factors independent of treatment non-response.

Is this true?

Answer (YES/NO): YES